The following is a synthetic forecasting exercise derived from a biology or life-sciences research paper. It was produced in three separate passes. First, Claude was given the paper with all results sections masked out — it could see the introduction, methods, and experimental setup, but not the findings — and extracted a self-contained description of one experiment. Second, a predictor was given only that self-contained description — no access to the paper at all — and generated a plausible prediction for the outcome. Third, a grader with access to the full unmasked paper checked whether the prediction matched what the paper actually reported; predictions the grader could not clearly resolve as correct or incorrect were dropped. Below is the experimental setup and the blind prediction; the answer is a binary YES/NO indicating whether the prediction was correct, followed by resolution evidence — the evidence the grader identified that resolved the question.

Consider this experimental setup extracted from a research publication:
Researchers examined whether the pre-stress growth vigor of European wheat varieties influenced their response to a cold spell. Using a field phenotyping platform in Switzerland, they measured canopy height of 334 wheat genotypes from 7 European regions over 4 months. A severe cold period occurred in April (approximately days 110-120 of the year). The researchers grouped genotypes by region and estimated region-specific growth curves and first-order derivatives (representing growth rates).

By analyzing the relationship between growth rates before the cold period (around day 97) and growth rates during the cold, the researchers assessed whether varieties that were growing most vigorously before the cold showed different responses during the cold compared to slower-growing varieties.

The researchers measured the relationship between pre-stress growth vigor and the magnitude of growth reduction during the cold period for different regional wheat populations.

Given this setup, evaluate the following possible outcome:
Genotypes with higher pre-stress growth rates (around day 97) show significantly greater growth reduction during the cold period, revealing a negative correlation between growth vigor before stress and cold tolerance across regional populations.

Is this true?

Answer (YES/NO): YES